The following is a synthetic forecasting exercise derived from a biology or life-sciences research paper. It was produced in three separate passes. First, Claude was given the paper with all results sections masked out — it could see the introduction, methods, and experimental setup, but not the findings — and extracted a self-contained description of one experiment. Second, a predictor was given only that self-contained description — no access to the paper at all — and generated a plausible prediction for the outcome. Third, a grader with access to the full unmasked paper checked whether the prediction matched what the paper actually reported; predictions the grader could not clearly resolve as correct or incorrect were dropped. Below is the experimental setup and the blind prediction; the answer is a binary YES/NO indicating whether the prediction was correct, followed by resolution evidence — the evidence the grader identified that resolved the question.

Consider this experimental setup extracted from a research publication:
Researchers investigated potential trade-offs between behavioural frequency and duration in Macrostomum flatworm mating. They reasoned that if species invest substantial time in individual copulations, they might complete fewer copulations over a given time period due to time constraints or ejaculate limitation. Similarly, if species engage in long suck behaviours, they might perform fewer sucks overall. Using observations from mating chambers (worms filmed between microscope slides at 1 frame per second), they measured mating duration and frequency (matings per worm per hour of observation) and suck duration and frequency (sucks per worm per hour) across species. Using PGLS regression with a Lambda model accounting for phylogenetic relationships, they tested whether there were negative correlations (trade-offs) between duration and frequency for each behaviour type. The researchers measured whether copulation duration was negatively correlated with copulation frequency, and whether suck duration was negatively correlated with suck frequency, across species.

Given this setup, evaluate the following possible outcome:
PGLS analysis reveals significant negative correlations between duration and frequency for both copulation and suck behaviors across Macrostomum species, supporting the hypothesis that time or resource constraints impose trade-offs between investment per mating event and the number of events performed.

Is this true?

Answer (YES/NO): NO